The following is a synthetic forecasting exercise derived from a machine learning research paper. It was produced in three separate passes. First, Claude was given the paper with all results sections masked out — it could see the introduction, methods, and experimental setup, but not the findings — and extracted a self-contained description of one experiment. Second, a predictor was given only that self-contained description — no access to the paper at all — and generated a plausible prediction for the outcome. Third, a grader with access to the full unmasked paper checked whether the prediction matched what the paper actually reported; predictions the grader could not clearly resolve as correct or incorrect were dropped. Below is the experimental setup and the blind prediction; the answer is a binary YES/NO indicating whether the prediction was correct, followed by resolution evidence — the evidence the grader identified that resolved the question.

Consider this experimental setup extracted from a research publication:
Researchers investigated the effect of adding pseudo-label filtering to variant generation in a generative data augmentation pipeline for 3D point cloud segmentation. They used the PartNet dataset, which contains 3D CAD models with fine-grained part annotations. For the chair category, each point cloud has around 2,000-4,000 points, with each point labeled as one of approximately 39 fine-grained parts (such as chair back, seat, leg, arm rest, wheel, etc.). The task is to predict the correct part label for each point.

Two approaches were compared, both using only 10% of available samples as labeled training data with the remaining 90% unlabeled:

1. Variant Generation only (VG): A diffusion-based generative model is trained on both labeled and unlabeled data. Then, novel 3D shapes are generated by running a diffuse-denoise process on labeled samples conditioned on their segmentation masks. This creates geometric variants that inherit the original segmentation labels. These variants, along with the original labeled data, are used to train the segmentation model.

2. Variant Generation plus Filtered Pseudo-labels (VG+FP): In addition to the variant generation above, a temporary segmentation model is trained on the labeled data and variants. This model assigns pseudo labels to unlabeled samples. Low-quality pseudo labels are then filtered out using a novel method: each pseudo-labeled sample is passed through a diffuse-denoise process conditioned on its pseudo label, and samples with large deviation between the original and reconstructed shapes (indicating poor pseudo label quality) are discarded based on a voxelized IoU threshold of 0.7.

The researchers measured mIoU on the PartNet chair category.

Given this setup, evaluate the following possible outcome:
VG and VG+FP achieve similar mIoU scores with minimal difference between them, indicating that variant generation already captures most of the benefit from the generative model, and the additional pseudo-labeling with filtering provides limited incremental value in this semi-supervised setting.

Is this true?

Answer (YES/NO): NO